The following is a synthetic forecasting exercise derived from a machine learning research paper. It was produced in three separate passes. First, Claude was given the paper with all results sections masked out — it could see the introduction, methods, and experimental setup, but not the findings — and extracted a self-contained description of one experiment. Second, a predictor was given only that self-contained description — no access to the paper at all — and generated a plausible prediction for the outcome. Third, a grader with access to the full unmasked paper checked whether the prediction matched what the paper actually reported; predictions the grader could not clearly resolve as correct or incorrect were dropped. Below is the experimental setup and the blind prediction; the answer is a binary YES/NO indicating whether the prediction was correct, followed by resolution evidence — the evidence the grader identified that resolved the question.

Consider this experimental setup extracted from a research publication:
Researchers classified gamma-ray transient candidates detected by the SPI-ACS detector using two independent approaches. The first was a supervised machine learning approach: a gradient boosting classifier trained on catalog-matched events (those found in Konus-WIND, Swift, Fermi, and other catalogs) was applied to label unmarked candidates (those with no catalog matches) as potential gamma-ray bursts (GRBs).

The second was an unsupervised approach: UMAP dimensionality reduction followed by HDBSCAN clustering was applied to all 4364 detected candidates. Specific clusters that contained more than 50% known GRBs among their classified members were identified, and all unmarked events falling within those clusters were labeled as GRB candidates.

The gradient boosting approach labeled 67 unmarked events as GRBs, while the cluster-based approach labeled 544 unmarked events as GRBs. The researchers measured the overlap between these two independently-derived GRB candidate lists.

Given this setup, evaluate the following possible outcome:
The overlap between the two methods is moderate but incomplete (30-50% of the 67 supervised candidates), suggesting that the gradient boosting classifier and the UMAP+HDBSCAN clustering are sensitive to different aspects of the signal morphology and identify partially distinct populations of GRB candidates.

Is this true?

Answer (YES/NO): NO